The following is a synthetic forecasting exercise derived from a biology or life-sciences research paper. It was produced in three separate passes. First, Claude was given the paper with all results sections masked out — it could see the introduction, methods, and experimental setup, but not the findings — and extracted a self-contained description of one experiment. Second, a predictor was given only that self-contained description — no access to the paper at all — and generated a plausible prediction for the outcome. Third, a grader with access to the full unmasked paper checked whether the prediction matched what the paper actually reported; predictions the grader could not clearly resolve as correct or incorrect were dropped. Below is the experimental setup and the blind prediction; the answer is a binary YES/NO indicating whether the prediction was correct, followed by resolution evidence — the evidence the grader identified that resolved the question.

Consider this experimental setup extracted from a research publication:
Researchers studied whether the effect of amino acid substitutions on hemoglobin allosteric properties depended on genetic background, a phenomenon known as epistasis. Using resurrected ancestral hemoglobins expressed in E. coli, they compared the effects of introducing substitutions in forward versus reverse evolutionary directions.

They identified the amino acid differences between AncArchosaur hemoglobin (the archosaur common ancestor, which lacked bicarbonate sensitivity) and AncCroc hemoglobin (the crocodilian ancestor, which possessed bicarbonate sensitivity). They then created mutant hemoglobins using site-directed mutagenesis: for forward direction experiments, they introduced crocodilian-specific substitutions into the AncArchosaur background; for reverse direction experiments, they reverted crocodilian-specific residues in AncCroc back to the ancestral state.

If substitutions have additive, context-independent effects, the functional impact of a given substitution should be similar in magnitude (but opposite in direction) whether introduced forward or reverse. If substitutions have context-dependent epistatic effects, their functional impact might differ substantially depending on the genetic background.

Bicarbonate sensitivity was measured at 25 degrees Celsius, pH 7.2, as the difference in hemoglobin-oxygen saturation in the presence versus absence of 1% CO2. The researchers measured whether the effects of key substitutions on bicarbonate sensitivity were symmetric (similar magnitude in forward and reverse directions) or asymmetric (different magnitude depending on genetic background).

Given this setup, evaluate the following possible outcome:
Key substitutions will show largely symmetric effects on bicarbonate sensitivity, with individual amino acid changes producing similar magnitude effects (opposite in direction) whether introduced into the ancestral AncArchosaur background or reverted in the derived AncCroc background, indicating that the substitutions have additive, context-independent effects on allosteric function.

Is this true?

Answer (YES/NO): NO